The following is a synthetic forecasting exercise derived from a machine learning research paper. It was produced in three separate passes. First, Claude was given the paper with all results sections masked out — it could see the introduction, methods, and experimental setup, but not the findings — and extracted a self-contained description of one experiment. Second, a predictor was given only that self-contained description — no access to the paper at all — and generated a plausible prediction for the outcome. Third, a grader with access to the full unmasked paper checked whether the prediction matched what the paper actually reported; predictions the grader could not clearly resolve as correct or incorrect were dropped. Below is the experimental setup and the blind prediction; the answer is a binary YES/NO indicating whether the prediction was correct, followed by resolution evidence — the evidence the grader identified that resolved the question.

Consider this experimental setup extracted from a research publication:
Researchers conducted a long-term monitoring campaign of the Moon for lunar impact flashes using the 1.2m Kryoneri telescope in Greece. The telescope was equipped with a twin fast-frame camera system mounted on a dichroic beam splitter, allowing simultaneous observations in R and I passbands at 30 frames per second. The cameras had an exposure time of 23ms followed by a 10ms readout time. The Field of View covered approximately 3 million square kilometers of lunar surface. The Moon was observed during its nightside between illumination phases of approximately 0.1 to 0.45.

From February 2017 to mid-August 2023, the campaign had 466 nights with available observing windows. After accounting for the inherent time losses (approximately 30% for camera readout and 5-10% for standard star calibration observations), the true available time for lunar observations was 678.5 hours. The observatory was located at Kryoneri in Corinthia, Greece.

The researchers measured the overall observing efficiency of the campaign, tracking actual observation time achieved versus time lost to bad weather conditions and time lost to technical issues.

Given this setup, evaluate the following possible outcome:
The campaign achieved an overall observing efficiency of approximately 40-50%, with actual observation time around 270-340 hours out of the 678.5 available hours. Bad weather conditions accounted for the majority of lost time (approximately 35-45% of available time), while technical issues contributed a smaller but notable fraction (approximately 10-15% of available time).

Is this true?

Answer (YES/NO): NO